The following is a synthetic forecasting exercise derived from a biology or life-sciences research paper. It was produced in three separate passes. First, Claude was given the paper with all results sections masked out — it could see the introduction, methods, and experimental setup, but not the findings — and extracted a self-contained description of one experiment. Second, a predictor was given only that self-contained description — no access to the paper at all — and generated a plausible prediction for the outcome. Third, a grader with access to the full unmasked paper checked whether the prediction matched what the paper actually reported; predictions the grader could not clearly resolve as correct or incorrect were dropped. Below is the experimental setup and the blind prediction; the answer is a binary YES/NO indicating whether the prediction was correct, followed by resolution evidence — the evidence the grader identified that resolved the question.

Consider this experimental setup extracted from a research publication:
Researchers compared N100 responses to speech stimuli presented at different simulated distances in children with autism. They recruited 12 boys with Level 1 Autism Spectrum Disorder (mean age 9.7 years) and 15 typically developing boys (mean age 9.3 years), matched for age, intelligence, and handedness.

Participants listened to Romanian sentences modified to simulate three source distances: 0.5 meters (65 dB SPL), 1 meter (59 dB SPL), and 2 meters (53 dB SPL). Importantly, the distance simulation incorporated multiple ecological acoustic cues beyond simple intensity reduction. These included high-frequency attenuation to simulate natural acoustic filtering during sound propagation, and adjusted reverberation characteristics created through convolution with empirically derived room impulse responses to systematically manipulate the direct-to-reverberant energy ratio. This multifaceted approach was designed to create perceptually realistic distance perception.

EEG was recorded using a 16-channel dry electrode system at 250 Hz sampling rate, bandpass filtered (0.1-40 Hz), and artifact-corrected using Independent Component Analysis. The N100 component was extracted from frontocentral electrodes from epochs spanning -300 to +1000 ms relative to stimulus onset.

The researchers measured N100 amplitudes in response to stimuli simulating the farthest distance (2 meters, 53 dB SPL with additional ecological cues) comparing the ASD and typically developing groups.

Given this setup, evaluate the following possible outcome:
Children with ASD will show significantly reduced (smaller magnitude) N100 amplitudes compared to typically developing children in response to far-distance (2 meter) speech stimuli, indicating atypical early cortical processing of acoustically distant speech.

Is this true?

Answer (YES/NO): NO